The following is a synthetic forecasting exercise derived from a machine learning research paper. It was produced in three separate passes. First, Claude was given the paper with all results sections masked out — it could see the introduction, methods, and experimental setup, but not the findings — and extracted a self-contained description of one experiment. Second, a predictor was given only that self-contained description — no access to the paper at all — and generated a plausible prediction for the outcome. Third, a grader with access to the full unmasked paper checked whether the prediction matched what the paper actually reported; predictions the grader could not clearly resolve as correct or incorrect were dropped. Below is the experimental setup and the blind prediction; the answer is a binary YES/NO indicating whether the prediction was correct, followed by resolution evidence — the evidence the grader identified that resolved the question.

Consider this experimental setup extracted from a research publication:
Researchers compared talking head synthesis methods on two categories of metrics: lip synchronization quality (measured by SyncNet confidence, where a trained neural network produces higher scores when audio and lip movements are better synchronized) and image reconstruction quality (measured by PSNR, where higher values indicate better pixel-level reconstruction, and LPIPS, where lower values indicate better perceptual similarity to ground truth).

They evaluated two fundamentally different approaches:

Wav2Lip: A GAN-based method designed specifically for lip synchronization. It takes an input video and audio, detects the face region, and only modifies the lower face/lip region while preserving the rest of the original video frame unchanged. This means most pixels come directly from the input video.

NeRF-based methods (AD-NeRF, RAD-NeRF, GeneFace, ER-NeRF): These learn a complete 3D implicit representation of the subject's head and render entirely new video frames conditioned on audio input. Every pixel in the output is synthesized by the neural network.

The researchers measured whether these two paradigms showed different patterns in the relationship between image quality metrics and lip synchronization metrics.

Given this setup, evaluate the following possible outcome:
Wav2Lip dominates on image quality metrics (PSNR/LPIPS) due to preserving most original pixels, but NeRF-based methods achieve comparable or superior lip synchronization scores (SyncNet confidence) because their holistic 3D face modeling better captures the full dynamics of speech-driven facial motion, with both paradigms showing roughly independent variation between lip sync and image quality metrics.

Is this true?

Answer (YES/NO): NO